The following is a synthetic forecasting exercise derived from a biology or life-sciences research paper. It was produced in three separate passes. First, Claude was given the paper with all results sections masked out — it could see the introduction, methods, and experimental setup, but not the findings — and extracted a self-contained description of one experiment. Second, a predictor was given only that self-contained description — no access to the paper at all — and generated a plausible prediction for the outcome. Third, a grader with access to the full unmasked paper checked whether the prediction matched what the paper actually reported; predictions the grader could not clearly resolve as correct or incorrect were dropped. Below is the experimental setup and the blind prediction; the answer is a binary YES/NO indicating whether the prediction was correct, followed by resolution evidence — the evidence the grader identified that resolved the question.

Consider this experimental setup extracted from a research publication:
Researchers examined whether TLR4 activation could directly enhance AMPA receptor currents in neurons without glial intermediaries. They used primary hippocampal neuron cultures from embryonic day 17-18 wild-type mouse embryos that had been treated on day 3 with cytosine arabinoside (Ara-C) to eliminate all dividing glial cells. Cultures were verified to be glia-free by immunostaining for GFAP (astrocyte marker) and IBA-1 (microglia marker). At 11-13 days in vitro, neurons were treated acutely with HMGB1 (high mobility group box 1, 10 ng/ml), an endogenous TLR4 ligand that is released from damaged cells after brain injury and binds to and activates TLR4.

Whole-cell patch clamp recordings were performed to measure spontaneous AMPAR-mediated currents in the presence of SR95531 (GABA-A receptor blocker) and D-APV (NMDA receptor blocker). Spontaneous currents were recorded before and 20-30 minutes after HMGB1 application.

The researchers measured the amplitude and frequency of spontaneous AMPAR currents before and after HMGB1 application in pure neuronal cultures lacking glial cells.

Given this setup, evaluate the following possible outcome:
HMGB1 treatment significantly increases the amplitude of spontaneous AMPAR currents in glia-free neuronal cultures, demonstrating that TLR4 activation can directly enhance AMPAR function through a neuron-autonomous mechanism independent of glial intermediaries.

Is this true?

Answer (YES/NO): NO